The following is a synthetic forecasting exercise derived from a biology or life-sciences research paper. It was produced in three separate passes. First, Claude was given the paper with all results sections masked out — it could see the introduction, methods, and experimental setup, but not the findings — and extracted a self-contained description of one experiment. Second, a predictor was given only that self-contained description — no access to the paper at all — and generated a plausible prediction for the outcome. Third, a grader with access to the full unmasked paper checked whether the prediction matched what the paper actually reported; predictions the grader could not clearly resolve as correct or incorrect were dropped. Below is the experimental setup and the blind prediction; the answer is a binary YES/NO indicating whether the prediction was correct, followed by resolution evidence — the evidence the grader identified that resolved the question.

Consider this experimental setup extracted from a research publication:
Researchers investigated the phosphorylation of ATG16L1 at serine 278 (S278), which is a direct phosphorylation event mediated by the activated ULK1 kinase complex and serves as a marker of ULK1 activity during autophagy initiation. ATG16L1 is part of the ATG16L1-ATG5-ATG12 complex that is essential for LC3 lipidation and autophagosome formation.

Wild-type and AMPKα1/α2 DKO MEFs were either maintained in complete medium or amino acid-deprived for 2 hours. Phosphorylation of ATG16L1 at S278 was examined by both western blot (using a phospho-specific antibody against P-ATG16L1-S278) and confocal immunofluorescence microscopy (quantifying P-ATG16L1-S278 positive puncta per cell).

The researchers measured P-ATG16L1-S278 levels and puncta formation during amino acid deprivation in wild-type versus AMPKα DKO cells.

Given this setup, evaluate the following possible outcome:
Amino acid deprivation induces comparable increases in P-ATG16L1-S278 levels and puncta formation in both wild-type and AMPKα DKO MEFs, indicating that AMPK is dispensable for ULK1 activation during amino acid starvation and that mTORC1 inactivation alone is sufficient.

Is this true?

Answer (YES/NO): NO